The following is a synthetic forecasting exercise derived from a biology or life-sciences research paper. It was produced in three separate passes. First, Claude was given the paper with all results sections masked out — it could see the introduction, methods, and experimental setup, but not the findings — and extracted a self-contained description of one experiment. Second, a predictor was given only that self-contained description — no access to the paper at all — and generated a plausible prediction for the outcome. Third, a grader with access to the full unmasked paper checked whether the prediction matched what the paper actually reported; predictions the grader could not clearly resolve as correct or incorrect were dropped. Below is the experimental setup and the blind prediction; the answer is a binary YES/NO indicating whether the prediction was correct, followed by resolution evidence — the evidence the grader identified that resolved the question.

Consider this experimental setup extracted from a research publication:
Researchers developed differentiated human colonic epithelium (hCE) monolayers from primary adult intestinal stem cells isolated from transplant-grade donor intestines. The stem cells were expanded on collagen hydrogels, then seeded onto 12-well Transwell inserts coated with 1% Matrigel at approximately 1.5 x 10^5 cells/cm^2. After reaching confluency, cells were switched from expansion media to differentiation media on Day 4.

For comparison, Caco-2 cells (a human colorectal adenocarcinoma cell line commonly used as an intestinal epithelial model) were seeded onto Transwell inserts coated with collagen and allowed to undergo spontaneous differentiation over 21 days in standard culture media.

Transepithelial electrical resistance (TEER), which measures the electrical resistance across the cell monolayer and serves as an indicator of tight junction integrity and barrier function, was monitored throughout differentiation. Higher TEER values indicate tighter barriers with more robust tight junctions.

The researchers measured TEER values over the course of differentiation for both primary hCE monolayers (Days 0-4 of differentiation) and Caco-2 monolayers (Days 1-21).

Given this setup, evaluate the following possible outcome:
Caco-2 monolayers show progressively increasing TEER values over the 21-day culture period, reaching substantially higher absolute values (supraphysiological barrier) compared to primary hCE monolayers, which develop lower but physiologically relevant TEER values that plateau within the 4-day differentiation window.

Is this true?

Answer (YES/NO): NO